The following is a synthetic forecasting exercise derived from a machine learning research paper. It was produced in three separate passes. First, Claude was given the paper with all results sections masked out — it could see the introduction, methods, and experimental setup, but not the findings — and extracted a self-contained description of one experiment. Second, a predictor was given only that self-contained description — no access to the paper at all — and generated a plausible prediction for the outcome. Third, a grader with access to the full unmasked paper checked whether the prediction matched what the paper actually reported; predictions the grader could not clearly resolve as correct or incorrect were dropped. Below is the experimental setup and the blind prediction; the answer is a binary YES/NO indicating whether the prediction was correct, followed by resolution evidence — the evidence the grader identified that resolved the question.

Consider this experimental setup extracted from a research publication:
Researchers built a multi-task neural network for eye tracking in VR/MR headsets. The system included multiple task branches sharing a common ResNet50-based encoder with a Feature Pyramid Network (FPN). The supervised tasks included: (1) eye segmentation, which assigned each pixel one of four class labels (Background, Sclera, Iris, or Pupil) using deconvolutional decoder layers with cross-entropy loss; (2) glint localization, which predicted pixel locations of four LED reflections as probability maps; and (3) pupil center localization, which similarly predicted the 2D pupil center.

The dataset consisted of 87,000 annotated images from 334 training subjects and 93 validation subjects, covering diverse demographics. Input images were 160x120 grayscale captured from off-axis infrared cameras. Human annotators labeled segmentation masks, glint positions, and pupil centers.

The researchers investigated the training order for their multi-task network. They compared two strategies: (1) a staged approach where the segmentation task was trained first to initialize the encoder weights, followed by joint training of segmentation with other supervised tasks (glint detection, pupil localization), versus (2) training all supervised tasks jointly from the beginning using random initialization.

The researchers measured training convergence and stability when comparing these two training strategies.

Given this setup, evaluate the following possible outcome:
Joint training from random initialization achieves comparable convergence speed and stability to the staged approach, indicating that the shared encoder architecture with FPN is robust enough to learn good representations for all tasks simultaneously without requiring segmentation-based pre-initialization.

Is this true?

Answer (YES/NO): NO